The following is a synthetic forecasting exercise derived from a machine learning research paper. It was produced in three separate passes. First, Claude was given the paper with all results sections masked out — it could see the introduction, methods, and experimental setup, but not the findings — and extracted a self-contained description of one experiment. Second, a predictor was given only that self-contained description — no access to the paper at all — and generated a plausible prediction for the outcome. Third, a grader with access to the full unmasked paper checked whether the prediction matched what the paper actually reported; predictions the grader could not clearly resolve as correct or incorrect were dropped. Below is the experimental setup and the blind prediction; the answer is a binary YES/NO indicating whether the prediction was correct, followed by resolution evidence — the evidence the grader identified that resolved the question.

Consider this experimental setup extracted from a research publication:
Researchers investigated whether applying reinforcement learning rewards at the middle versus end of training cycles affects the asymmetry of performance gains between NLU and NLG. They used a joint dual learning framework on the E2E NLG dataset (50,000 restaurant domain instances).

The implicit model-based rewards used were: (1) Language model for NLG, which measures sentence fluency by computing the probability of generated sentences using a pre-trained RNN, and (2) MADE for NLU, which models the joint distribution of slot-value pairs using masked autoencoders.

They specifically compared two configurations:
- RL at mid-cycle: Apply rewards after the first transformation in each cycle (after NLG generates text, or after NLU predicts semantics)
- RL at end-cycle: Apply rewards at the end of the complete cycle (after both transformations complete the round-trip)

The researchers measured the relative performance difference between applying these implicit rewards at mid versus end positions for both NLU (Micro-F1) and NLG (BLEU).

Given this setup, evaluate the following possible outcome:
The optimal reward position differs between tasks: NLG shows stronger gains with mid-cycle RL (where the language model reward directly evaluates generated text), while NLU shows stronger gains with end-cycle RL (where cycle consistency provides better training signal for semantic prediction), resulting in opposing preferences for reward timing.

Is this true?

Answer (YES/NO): NO